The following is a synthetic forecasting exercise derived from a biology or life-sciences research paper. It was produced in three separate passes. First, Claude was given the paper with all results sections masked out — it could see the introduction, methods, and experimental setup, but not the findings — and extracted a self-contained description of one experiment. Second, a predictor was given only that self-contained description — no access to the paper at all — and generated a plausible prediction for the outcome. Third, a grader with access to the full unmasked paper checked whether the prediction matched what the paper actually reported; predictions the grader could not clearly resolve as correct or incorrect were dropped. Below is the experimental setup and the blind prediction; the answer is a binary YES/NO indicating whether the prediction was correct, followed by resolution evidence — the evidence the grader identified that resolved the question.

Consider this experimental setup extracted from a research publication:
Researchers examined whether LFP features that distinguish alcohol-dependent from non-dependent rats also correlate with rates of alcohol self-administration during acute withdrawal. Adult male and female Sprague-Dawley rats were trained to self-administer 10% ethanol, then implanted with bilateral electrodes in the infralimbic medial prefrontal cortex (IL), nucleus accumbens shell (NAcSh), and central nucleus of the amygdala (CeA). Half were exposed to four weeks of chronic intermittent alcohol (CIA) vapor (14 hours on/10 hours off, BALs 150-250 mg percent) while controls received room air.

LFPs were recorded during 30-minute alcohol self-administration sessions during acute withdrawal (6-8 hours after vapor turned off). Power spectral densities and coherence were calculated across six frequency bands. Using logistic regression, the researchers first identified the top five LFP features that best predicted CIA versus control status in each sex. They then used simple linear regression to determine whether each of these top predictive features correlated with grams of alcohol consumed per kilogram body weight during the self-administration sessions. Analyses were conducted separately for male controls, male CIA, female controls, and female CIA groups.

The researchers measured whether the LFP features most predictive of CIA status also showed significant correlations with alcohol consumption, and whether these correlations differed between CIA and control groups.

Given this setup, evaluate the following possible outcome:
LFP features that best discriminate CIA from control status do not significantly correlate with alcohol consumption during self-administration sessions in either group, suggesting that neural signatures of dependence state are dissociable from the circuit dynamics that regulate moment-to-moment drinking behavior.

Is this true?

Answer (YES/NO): NO